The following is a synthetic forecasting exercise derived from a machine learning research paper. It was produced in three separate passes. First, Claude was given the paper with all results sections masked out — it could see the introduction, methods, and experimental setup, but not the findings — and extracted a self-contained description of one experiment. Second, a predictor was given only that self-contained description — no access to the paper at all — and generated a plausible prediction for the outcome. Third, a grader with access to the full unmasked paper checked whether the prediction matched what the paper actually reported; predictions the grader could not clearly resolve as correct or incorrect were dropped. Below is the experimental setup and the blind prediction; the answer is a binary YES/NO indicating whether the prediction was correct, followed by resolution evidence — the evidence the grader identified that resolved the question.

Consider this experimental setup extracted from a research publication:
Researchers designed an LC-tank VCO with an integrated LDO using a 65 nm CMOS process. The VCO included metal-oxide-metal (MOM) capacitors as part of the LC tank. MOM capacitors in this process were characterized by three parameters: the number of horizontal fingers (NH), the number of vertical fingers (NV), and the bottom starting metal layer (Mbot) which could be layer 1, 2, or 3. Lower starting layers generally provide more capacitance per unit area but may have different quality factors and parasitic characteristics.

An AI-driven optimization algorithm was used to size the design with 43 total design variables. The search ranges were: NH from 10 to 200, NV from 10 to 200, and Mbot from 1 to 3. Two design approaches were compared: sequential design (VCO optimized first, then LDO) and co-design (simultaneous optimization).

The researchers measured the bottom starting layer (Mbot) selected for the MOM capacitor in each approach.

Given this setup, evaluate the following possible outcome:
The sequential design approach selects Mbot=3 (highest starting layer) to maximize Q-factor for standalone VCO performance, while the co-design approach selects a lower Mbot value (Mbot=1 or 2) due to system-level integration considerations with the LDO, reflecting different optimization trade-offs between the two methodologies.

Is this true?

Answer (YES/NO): NO